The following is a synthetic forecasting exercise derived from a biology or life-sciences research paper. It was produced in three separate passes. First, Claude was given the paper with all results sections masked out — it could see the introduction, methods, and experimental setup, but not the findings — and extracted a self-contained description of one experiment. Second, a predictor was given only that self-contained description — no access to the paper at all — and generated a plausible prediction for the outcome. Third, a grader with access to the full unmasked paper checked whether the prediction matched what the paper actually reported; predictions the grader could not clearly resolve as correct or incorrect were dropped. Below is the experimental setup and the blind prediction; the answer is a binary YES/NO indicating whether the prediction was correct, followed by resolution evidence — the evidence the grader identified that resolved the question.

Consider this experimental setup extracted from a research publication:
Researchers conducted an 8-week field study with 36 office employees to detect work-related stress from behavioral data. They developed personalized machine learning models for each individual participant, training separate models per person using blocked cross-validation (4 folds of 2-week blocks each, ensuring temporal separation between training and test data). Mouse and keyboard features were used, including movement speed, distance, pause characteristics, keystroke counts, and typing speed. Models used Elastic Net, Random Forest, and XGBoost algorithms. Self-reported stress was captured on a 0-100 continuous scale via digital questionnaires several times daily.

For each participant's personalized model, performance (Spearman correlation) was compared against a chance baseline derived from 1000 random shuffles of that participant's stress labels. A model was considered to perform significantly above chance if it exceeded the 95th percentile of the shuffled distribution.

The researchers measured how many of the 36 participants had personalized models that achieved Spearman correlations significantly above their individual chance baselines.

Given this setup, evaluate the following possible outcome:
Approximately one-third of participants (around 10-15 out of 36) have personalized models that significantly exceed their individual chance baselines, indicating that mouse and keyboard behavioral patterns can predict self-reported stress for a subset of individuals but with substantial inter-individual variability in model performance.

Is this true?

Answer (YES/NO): NO